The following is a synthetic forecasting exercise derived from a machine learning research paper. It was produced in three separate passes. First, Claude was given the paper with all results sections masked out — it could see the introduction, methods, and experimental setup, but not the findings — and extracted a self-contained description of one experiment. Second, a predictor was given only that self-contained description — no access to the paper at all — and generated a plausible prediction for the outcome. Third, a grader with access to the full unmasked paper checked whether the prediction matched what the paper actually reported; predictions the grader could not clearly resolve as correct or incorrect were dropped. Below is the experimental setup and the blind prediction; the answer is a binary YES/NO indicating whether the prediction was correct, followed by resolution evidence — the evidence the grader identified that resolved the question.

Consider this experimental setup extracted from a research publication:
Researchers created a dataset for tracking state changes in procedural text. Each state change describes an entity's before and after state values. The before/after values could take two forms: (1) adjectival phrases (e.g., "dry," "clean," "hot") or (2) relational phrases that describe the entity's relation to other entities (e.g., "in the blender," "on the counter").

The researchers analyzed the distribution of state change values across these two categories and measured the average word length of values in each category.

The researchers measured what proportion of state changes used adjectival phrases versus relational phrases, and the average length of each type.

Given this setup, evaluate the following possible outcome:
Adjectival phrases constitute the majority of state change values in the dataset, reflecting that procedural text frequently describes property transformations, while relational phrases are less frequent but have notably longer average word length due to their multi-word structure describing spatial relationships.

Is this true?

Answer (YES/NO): YES